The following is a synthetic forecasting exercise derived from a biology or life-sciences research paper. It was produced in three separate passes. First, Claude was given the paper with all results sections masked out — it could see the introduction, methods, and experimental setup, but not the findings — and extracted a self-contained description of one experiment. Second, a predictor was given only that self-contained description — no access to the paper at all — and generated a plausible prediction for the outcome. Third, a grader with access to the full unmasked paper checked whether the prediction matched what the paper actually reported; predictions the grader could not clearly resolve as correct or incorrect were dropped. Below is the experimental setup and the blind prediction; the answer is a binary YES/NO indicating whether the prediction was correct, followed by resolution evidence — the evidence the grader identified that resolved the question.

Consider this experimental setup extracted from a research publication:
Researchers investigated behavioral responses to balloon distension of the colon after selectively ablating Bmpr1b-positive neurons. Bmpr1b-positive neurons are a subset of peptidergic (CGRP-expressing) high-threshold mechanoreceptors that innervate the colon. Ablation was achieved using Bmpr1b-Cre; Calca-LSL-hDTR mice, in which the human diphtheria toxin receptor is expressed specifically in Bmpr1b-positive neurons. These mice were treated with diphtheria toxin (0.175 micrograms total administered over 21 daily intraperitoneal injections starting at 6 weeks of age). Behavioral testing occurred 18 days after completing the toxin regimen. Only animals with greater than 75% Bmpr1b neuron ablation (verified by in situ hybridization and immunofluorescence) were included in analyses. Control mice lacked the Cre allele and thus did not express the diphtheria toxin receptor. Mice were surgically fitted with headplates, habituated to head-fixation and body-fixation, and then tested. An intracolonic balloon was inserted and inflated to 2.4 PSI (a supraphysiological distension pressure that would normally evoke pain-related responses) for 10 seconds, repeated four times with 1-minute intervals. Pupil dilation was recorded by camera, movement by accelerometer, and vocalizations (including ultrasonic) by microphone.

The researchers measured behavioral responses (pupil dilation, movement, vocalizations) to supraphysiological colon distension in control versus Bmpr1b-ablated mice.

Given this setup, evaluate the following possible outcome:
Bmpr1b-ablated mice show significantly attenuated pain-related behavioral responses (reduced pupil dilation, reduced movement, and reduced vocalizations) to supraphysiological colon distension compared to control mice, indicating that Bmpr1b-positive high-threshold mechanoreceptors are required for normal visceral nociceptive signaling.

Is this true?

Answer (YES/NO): YES